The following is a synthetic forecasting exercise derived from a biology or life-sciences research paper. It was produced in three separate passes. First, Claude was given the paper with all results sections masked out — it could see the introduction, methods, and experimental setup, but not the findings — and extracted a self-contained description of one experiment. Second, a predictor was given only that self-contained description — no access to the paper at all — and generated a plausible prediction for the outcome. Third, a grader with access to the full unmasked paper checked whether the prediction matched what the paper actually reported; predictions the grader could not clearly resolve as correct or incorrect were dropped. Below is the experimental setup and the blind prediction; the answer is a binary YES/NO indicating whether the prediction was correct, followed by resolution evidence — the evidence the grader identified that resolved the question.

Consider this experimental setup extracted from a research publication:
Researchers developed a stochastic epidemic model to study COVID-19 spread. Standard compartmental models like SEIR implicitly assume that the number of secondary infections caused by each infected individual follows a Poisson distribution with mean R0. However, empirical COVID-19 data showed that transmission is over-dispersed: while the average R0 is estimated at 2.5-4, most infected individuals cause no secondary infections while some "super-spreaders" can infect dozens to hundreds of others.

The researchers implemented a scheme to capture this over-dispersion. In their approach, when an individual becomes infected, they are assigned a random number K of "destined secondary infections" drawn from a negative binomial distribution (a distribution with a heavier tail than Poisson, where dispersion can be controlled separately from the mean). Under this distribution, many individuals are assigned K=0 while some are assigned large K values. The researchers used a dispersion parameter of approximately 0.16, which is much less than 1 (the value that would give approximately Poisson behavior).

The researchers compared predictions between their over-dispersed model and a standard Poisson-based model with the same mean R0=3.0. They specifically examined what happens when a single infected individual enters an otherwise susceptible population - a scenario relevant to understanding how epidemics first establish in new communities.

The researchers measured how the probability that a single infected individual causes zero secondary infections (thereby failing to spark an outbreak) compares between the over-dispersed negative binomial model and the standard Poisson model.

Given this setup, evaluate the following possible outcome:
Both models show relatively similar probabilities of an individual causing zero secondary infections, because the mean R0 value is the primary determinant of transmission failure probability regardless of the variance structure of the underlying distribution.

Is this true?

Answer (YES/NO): NO